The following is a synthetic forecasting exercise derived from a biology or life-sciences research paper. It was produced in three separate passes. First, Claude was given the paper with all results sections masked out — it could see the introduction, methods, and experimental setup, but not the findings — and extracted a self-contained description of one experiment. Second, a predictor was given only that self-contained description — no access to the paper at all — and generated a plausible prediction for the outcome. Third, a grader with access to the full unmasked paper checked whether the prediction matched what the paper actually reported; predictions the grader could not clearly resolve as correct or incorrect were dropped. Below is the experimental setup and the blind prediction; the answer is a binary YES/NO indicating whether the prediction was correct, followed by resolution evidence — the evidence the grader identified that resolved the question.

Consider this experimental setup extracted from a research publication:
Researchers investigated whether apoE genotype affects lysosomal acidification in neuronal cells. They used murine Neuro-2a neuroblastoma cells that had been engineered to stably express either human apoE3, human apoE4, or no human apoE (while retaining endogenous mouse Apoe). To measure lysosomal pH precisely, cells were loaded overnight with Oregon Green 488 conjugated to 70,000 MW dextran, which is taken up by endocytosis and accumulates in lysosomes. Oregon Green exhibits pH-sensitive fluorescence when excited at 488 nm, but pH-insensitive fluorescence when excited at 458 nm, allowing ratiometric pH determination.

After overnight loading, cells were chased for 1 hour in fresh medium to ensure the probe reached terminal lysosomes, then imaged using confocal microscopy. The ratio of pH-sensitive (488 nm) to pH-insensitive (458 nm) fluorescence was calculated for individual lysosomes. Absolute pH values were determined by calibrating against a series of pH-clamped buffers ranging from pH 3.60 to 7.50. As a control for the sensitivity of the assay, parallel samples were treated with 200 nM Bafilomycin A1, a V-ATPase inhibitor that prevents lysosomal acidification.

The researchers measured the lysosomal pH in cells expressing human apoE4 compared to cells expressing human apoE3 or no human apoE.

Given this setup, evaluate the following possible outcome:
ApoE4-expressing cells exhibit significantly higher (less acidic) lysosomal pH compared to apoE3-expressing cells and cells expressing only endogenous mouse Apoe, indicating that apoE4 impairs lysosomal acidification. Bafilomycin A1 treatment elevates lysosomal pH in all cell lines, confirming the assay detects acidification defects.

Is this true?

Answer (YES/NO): YES